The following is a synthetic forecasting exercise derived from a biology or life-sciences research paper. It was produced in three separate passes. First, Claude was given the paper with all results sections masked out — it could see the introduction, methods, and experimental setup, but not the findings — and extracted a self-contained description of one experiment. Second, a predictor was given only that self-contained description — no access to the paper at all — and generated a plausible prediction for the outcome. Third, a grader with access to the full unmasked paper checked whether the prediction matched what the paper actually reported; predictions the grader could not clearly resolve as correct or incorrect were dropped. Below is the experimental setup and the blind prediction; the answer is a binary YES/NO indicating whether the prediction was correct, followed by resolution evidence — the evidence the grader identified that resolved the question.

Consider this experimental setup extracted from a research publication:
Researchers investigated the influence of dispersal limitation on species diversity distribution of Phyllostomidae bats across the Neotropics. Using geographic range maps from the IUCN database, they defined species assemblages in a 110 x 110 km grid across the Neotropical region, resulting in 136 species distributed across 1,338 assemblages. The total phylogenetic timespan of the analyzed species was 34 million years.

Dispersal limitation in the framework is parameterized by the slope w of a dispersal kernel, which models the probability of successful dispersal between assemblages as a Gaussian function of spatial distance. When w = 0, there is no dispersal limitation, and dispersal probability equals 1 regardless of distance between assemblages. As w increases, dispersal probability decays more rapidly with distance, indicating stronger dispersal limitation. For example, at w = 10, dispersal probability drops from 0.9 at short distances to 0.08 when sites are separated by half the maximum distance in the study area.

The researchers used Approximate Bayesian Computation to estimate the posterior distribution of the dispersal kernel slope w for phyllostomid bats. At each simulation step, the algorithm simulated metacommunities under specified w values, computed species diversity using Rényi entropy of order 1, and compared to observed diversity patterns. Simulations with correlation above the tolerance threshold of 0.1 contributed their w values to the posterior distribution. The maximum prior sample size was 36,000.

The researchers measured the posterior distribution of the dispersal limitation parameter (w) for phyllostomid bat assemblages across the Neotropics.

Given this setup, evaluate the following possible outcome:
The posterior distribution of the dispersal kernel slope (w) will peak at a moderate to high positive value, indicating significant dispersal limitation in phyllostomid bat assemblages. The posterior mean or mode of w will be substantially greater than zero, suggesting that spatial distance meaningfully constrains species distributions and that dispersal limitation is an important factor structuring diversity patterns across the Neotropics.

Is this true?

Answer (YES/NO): NO